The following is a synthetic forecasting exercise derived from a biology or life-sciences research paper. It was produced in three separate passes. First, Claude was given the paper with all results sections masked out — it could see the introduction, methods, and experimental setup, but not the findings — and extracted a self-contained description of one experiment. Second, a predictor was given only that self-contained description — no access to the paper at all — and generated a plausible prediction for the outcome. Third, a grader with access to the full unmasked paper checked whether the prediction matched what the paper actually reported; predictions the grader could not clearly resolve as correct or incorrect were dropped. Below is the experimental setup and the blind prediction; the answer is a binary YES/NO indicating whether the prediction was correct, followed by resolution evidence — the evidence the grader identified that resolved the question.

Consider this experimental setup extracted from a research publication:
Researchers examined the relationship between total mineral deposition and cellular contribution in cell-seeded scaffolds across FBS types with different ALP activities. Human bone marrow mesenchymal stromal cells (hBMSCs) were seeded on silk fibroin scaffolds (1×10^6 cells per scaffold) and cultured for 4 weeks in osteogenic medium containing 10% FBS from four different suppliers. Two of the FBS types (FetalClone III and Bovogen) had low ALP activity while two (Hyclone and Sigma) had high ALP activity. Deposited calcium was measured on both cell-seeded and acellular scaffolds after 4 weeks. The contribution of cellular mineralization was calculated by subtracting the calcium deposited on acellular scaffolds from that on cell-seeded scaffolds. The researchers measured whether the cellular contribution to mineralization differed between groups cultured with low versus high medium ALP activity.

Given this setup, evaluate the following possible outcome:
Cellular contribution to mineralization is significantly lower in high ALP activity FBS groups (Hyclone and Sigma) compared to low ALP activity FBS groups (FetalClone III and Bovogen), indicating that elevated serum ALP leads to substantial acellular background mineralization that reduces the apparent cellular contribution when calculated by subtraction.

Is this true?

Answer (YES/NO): YES